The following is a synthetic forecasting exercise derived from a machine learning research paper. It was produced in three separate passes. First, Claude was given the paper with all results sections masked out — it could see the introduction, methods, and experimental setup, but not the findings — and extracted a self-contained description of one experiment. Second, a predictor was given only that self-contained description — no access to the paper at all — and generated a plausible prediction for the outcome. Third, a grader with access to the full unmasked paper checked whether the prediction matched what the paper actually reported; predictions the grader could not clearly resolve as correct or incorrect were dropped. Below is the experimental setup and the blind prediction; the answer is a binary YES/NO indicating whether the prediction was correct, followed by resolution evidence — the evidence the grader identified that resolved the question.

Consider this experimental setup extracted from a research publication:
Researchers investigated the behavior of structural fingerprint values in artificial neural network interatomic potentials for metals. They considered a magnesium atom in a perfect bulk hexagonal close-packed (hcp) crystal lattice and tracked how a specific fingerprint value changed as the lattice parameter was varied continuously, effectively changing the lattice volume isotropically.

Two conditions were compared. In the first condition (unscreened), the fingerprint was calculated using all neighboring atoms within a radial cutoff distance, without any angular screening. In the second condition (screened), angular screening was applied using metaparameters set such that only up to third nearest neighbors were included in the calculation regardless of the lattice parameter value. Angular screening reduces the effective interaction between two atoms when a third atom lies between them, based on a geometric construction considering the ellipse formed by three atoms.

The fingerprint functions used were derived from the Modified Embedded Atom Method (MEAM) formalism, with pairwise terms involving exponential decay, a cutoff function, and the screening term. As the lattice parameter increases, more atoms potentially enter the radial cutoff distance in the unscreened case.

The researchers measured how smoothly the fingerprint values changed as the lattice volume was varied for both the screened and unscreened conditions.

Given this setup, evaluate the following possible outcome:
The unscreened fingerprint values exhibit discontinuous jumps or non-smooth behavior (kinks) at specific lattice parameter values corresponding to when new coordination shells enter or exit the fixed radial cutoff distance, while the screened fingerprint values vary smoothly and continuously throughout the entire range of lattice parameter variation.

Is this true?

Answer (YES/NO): YES